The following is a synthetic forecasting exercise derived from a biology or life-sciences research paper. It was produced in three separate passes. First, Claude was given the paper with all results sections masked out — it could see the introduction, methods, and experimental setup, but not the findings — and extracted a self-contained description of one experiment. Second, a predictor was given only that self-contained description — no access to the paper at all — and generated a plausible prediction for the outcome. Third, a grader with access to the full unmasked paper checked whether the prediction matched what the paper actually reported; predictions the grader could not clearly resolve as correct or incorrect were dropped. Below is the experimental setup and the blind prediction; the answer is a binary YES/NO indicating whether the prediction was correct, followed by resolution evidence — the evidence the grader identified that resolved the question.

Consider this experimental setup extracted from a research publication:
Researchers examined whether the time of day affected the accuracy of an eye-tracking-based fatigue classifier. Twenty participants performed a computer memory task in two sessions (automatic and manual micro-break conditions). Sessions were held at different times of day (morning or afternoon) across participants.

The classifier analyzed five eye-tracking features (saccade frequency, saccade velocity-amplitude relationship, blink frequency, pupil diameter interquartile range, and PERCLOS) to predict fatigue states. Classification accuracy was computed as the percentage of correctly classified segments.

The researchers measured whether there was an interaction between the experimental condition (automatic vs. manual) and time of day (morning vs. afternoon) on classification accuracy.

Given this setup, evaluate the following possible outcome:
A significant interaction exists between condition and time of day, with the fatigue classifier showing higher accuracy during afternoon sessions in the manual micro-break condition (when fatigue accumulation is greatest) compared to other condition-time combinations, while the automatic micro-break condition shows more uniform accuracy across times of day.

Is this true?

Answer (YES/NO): NO